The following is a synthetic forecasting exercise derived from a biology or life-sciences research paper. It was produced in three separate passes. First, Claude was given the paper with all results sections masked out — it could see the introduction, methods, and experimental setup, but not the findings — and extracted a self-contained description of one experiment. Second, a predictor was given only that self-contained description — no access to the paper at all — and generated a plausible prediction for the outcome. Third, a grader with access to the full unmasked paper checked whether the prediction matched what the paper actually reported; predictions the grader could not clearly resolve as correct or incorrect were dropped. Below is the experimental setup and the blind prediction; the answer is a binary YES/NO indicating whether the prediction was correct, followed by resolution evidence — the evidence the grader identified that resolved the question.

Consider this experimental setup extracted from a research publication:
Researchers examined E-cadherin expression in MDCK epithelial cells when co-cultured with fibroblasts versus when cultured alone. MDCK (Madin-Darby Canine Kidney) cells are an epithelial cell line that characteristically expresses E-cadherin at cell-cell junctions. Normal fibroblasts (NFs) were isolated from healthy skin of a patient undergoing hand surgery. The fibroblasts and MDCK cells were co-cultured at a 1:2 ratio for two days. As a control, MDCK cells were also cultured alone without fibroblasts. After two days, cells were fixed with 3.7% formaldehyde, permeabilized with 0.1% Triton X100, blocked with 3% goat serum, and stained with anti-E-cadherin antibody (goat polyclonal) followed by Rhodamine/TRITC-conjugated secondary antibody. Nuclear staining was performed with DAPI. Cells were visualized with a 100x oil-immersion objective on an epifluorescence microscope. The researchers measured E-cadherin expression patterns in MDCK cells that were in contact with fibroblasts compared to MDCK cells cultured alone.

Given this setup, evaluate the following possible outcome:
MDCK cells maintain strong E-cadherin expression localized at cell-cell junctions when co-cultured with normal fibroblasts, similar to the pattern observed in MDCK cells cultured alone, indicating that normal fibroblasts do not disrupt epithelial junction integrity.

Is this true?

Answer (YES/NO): NO